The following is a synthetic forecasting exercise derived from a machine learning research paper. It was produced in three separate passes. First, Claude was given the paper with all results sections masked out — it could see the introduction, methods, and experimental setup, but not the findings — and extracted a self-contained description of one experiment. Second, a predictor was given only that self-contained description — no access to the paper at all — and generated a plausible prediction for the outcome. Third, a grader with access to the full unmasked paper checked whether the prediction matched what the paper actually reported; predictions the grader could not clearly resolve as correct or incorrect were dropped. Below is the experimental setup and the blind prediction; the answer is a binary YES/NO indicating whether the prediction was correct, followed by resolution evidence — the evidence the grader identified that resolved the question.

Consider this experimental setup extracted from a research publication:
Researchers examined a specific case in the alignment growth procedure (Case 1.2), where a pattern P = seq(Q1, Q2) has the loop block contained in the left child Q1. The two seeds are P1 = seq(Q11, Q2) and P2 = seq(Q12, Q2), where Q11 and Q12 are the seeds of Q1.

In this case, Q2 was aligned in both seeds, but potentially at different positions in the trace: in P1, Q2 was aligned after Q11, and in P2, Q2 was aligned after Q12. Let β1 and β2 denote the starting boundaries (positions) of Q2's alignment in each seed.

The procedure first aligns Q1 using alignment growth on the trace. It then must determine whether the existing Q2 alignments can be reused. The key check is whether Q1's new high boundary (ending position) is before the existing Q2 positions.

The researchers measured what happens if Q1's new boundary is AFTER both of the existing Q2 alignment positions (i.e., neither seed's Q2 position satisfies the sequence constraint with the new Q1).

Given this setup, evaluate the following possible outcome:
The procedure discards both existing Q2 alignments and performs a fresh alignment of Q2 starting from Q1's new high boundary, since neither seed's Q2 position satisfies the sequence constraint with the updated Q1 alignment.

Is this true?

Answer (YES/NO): YES